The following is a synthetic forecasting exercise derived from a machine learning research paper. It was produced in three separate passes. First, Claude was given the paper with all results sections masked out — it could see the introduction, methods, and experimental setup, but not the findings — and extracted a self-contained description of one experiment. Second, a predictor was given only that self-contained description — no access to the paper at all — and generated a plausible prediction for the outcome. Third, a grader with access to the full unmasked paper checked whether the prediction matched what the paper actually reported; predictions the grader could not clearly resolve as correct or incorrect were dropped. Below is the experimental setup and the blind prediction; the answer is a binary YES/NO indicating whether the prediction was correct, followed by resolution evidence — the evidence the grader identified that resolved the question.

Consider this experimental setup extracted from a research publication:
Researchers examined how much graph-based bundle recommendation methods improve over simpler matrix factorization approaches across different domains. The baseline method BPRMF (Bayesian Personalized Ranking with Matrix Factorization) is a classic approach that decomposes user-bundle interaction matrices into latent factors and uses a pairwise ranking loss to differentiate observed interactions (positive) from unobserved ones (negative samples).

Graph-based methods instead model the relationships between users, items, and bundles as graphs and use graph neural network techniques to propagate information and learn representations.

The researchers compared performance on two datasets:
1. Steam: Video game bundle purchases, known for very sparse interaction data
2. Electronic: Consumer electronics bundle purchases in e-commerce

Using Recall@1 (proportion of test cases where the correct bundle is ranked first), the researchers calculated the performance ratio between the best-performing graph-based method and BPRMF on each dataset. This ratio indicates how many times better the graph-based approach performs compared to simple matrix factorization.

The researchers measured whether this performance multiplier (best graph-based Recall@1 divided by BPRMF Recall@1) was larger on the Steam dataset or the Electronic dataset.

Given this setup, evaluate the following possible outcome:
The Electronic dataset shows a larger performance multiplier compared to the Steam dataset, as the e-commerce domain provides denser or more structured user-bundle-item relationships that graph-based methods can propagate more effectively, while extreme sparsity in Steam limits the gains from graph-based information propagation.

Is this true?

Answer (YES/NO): NO